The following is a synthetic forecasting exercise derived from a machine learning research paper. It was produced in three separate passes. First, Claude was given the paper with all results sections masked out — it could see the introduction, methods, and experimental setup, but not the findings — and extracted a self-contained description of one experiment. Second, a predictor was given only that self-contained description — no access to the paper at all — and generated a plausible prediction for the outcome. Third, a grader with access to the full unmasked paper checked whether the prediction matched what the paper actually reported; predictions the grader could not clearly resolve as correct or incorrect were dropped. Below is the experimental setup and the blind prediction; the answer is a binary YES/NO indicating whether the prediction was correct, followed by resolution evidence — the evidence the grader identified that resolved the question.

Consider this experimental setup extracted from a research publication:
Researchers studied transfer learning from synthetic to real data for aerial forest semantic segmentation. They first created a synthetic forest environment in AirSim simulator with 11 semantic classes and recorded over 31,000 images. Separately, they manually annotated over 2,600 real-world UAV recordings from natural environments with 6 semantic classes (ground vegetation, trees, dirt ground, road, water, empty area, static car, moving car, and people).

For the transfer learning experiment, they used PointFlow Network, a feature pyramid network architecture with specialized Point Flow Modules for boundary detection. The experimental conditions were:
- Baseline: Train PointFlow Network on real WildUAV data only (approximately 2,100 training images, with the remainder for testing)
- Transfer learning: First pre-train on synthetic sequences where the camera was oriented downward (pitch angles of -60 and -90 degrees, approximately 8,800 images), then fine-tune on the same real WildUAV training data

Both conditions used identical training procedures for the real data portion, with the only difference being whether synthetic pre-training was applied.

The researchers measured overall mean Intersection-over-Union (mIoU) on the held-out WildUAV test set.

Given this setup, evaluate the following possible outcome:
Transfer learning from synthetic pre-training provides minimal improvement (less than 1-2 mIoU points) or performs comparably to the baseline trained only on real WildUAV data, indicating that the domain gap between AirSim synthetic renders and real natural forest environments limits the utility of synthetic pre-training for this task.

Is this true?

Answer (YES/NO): NO